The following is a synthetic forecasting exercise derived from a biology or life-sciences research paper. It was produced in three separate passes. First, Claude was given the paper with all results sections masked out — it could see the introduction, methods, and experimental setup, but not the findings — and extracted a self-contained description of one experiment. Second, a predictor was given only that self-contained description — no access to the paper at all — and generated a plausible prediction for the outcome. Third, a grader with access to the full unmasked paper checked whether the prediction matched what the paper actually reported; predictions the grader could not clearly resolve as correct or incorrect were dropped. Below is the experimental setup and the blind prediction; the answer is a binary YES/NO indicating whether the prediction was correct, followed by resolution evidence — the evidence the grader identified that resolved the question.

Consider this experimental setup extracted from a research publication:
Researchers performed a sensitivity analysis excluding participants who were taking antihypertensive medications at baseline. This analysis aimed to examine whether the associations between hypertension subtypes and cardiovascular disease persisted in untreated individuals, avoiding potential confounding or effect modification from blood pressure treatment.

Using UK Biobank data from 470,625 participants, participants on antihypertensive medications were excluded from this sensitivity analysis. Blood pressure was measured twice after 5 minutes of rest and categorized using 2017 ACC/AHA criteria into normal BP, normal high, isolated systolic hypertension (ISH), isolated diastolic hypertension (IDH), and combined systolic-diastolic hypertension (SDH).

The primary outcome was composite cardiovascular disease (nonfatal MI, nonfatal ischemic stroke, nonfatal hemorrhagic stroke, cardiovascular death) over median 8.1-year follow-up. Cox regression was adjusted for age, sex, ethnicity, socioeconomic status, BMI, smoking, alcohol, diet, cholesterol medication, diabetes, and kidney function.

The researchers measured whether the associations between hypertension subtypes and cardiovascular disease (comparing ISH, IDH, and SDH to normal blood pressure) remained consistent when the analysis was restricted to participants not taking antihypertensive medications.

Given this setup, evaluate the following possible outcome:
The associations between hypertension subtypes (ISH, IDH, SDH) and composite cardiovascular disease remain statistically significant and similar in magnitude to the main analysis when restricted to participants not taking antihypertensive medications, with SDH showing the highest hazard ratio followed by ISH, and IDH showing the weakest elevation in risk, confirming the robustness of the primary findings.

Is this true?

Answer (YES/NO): YES